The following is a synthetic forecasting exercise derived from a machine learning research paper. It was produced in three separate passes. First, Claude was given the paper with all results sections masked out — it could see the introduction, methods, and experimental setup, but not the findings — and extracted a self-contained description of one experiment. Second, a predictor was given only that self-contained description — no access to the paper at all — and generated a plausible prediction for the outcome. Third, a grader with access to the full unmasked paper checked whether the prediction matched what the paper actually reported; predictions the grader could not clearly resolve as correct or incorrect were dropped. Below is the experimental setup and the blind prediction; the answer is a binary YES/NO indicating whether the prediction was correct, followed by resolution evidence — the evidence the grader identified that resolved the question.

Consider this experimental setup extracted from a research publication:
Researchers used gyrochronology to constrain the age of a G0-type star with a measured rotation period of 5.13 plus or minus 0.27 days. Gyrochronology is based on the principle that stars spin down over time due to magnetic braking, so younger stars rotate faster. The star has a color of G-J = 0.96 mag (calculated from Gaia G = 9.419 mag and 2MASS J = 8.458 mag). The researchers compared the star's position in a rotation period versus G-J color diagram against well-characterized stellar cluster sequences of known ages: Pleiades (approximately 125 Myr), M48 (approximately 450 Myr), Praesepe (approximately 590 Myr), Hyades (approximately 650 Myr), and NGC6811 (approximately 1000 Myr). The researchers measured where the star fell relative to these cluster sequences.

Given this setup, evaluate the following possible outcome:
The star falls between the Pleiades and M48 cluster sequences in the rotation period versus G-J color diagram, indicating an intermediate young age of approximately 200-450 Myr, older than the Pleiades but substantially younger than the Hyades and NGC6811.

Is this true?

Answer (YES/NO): NO